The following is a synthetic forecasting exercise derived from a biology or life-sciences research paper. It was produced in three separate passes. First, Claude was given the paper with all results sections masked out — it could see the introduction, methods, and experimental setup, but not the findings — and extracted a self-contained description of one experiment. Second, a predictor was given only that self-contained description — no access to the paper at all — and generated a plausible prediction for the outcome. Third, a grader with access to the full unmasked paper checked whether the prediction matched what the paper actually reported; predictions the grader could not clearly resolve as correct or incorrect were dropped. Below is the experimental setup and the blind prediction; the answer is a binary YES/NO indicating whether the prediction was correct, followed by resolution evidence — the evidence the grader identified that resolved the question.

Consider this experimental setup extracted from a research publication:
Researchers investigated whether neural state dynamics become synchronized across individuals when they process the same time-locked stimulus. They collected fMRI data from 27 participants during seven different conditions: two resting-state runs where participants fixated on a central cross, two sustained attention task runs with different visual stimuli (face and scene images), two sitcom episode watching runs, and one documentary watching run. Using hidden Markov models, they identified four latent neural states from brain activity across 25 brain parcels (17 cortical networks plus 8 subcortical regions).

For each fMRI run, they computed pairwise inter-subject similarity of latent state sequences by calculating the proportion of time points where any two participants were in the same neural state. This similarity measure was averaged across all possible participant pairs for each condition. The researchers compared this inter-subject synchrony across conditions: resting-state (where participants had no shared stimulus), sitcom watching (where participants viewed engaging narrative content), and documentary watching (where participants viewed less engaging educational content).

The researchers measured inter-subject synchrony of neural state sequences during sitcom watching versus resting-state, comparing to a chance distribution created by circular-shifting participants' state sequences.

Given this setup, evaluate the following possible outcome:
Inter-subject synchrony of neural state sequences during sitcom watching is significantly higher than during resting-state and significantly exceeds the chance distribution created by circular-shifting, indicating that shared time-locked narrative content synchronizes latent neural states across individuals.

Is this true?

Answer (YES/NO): YES